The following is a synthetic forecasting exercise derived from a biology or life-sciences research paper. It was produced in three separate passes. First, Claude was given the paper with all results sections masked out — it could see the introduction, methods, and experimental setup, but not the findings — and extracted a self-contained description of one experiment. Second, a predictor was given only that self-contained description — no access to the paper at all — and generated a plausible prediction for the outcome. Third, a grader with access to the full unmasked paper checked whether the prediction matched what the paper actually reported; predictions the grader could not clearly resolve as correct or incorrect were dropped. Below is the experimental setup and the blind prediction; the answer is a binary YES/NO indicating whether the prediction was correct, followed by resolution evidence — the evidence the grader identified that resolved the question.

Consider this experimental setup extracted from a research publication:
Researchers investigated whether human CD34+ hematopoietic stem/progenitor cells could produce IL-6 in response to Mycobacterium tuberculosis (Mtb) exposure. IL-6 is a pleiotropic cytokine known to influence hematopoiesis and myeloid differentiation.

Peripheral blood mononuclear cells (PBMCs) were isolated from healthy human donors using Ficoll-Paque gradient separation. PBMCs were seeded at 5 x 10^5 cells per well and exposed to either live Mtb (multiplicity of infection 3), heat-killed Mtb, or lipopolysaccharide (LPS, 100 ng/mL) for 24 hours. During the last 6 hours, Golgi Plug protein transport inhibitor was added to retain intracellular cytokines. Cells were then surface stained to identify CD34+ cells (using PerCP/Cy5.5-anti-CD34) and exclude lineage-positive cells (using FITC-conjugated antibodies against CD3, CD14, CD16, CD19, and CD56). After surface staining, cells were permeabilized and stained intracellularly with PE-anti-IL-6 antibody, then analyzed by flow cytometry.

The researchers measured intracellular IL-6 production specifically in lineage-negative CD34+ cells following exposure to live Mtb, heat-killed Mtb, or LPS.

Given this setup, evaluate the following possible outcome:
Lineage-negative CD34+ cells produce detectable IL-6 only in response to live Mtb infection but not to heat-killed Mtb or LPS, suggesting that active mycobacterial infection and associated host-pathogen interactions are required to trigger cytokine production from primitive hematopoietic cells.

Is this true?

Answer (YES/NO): NO